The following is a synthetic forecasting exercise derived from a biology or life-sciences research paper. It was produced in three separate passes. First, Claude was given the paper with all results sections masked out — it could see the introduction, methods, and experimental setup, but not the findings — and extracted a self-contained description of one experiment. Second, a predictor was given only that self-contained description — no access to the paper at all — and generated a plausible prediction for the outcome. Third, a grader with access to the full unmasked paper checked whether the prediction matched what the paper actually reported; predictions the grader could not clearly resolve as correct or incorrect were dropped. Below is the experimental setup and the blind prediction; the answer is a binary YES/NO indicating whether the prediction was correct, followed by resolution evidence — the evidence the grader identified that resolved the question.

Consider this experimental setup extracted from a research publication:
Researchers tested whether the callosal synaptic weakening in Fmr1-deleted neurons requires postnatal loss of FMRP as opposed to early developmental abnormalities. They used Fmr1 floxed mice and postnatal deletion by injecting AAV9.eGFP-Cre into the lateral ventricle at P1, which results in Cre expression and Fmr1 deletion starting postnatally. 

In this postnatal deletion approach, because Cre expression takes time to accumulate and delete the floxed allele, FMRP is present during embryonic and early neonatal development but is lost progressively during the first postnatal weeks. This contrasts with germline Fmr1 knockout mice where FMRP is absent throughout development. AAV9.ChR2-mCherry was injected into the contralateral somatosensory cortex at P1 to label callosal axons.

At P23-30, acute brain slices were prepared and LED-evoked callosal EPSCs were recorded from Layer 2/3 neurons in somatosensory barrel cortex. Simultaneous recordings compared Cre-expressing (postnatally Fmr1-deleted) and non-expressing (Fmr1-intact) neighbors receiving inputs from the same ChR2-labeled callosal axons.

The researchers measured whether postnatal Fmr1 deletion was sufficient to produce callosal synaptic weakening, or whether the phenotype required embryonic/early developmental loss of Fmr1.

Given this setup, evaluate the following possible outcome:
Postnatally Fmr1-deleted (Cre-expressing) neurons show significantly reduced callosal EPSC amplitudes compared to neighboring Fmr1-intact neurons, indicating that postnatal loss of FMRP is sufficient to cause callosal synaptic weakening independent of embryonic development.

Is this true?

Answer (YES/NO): YES